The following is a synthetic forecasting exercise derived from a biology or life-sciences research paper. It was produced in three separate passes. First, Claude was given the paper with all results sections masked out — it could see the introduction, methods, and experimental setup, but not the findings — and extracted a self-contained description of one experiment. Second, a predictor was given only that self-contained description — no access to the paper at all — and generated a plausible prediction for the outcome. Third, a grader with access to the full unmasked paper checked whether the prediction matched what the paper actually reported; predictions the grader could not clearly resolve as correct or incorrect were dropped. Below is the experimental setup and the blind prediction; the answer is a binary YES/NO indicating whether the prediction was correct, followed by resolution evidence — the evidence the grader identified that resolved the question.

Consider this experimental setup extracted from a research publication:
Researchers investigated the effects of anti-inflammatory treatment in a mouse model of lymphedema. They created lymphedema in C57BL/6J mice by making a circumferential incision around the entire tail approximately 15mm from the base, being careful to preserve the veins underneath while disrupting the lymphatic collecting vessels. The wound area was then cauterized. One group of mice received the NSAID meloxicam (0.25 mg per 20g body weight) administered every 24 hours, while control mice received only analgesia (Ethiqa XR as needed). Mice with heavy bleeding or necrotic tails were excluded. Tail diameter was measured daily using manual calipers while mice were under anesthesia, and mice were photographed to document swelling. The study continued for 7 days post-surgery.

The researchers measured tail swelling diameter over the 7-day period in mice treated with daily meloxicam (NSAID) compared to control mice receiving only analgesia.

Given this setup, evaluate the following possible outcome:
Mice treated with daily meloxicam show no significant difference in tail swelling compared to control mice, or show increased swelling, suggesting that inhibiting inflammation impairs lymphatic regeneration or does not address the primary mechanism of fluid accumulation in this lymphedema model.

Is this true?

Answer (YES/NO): NO